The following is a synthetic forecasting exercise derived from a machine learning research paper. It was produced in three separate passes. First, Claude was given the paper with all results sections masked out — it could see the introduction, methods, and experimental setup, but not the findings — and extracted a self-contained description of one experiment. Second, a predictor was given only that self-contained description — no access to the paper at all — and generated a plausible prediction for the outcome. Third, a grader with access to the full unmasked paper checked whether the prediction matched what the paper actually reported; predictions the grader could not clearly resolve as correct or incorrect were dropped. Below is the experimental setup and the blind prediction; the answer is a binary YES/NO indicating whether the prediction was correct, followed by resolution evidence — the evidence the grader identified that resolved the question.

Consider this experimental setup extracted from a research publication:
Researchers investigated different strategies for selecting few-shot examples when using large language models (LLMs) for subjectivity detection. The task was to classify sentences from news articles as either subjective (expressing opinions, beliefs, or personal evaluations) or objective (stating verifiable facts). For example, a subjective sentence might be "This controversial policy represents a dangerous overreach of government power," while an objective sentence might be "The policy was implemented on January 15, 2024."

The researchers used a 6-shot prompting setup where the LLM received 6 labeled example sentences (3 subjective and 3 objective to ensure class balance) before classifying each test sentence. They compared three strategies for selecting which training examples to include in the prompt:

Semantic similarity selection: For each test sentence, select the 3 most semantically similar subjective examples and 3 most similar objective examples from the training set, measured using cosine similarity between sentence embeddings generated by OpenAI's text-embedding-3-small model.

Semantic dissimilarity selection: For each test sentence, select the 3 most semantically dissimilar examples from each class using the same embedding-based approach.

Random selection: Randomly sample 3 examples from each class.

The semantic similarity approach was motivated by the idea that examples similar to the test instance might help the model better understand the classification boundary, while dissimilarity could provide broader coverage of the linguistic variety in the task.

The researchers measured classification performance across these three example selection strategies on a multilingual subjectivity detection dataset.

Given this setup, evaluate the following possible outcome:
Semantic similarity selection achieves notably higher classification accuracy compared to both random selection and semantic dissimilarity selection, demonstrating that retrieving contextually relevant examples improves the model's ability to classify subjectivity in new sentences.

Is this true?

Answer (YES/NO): NO